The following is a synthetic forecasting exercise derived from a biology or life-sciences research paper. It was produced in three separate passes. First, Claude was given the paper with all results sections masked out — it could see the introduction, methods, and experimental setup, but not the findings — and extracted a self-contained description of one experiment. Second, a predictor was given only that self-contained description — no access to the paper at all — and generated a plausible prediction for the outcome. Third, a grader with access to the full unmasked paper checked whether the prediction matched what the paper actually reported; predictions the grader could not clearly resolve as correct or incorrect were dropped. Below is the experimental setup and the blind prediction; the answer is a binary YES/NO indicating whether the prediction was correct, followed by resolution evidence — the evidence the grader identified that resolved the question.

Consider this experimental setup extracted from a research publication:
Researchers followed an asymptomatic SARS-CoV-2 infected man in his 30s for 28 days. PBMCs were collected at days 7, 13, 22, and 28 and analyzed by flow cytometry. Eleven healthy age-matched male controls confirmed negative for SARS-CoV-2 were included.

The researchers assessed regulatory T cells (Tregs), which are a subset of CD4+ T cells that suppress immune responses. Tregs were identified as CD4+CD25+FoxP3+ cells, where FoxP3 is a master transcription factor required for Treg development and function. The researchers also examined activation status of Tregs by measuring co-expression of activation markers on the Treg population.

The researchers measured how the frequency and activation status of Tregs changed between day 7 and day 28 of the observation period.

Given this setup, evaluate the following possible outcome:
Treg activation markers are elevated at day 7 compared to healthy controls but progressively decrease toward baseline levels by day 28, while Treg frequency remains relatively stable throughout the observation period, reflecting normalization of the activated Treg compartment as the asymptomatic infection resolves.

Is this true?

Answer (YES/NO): NO